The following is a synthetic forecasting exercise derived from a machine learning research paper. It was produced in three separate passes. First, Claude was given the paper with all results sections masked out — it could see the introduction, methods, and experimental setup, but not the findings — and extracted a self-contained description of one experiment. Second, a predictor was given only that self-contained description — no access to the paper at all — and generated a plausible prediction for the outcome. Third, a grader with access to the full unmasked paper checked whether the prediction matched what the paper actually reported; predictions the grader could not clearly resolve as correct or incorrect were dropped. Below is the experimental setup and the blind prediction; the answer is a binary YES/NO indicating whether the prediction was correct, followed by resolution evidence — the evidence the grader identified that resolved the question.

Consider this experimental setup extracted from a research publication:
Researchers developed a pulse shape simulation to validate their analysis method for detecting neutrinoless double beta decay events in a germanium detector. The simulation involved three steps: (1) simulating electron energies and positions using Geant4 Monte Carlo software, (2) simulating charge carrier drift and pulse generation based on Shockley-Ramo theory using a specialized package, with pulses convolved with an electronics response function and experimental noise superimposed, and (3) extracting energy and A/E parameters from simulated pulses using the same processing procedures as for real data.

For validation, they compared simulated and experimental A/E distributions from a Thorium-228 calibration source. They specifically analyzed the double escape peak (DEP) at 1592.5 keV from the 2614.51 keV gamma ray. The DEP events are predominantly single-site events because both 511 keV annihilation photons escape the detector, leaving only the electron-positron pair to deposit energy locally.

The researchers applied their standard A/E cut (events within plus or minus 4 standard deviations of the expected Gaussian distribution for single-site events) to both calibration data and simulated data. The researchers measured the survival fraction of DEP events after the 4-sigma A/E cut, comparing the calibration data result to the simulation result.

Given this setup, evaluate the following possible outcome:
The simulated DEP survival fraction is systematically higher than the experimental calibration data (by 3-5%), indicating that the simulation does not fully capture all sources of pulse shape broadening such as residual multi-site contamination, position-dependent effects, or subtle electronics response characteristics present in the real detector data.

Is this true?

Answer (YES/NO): YES